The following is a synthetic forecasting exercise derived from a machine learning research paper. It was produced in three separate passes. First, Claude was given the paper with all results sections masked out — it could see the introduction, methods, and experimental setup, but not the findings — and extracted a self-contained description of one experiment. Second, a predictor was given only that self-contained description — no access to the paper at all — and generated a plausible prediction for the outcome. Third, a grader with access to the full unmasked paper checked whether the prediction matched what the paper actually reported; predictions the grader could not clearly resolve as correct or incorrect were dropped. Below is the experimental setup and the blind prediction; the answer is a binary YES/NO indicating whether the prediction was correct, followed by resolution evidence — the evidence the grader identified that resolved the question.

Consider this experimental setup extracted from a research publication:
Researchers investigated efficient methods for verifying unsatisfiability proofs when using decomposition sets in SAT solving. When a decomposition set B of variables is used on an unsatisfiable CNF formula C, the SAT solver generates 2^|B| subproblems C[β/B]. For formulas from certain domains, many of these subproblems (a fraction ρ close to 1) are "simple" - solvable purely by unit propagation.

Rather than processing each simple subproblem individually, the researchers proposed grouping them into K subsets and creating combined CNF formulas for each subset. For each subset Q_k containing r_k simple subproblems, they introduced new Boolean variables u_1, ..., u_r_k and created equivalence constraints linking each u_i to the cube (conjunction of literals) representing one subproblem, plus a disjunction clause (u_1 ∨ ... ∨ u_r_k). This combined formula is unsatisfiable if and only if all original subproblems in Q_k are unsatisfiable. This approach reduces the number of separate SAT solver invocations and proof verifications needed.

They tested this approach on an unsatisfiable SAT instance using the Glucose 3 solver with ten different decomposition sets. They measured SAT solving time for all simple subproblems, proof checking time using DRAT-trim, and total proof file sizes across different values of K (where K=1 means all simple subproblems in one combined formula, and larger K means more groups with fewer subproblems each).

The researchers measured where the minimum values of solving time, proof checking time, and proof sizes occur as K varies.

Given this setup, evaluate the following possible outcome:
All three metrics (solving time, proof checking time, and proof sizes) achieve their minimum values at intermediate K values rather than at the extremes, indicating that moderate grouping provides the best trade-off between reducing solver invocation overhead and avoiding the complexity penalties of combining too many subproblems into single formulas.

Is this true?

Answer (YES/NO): YES